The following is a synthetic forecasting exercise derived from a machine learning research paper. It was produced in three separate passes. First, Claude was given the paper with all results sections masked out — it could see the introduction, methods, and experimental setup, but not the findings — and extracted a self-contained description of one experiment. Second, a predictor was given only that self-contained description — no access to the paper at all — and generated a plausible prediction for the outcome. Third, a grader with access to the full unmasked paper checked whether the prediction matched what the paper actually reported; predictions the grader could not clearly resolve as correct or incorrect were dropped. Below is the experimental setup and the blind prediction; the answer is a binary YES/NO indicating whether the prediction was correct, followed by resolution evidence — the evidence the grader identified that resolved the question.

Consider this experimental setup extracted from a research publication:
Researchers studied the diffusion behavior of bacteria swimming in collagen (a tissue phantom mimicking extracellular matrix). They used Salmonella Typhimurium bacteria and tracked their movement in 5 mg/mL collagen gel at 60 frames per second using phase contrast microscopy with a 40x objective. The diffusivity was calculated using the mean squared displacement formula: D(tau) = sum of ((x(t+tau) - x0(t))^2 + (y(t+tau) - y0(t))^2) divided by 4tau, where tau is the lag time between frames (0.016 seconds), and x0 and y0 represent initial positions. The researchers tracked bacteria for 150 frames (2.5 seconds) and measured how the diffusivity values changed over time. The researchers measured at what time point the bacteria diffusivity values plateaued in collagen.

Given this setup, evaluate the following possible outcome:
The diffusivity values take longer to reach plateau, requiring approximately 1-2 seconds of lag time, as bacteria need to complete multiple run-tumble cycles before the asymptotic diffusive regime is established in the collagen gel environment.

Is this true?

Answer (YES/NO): YES